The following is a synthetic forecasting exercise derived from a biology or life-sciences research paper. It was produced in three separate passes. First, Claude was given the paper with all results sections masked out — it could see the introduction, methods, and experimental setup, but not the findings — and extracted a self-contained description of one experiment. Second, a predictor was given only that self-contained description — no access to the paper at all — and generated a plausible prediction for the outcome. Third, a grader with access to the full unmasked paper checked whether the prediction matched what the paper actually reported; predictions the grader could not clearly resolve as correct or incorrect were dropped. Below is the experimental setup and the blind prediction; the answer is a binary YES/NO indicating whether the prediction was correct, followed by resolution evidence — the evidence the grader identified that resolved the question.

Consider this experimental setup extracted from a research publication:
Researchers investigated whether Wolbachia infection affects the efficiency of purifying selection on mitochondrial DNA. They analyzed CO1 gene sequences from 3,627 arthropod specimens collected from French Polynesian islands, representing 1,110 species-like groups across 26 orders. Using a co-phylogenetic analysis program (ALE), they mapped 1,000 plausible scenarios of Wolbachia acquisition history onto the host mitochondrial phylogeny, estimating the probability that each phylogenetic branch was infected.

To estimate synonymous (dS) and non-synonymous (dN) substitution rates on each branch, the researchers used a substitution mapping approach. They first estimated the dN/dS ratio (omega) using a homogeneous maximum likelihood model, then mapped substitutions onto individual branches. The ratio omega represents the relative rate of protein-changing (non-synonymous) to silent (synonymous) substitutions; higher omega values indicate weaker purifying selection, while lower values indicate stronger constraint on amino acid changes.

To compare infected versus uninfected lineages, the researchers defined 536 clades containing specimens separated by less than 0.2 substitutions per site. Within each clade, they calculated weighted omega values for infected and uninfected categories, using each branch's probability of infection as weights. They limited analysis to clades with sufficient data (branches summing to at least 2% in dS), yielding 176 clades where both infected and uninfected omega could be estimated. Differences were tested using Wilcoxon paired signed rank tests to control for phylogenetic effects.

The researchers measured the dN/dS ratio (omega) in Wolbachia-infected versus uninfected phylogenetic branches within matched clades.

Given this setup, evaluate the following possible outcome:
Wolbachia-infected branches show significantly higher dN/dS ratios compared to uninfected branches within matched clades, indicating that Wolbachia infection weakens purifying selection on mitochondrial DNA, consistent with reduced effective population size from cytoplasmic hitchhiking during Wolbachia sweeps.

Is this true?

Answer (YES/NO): YES